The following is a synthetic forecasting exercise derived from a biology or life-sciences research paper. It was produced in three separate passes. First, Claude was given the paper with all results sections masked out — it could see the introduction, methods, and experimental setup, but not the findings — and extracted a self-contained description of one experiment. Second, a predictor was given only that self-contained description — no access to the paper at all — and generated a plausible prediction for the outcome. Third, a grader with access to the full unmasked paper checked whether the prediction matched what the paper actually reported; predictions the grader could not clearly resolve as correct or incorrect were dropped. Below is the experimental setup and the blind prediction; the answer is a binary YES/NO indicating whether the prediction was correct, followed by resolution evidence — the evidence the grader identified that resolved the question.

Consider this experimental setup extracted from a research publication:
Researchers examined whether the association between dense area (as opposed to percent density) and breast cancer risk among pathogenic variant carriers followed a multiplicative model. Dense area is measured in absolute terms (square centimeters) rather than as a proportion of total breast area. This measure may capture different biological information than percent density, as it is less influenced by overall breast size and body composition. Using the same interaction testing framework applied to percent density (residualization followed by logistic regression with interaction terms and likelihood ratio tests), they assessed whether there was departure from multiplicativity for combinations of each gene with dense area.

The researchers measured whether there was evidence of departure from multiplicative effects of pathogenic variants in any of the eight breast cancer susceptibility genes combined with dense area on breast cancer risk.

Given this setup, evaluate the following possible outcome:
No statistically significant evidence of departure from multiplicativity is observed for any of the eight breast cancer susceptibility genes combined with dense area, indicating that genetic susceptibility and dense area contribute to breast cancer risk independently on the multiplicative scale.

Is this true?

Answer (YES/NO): NO